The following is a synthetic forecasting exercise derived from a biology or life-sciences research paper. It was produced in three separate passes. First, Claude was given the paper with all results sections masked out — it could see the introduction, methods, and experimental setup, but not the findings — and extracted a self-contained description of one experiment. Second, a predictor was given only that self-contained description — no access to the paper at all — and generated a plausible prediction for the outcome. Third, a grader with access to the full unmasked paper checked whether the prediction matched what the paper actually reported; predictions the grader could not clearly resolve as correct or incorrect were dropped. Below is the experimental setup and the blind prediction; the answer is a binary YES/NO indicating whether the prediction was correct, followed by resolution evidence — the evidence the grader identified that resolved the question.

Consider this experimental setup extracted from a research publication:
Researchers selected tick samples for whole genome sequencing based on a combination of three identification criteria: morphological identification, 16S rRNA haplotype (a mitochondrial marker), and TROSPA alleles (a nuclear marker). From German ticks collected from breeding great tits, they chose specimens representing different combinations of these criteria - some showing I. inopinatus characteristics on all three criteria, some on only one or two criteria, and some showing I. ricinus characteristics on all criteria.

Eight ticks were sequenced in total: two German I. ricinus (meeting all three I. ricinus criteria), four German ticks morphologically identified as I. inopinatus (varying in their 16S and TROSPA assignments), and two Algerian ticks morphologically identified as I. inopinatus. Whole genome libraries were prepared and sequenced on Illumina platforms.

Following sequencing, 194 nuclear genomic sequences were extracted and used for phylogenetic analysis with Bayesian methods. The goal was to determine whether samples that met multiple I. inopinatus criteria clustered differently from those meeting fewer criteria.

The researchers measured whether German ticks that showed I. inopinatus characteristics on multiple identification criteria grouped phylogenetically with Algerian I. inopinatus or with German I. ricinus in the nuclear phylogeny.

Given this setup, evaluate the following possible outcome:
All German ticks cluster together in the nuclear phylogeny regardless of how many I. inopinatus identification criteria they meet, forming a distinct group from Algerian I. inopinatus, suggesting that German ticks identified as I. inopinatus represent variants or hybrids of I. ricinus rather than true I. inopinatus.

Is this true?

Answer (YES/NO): NO